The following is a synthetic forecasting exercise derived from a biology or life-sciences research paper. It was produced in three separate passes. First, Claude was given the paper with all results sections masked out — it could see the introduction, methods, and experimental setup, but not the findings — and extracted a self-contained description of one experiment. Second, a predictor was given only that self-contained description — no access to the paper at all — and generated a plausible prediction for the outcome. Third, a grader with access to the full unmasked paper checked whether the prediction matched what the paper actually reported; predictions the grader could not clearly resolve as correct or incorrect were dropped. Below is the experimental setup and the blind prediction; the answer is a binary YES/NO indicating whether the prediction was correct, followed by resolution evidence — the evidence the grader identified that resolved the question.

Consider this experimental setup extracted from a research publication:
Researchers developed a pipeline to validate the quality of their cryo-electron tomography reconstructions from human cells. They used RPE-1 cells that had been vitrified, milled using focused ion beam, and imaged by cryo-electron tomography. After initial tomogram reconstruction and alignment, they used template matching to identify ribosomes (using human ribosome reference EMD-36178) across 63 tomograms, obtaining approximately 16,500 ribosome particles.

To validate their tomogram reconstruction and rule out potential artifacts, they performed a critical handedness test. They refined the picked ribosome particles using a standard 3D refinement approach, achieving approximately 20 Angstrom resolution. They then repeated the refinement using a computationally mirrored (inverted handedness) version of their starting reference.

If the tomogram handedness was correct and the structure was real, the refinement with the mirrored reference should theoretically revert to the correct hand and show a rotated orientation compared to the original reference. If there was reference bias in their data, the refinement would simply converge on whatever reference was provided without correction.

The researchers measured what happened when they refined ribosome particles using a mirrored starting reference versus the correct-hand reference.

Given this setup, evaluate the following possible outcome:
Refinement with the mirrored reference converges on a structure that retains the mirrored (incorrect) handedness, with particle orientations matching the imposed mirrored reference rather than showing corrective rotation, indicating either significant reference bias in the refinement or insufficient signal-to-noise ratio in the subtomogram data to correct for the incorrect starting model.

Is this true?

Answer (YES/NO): NO